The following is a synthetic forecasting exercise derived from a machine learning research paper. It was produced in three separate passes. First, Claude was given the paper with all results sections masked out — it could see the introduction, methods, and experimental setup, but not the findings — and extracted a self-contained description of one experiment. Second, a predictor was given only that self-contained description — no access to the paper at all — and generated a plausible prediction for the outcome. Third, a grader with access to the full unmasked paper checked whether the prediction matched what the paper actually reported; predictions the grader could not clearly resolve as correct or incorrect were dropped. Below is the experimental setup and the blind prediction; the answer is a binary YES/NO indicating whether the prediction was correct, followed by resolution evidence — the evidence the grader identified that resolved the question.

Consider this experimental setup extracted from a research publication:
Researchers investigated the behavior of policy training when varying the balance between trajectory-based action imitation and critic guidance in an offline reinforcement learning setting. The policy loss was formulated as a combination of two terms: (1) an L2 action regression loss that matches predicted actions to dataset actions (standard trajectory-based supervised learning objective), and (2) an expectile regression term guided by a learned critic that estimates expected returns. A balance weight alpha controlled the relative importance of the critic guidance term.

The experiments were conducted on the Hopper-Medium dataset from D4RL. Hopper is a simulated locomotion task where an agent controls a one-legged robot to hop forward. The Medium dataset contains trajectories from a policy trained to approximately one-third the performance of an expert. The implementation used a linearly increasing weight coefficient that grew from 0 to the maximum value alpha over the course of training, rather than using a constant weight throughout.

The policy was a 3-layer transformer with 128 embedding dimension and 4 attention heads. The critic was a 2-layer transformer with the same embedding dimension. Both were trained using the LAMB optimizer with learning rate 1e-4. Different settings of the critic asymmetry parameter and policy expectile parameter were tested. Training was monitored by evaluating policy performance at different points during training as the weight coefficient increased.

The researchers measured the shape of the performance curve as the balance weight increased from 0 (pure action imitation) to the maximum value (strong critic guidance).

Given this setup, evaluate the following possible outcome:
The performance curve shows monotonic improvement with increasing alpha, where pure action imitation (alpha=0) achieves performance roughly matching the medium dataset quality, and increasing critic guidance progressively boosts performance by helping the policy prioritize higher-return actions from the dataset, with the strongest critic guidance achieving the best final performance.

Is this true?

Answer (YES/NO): NO